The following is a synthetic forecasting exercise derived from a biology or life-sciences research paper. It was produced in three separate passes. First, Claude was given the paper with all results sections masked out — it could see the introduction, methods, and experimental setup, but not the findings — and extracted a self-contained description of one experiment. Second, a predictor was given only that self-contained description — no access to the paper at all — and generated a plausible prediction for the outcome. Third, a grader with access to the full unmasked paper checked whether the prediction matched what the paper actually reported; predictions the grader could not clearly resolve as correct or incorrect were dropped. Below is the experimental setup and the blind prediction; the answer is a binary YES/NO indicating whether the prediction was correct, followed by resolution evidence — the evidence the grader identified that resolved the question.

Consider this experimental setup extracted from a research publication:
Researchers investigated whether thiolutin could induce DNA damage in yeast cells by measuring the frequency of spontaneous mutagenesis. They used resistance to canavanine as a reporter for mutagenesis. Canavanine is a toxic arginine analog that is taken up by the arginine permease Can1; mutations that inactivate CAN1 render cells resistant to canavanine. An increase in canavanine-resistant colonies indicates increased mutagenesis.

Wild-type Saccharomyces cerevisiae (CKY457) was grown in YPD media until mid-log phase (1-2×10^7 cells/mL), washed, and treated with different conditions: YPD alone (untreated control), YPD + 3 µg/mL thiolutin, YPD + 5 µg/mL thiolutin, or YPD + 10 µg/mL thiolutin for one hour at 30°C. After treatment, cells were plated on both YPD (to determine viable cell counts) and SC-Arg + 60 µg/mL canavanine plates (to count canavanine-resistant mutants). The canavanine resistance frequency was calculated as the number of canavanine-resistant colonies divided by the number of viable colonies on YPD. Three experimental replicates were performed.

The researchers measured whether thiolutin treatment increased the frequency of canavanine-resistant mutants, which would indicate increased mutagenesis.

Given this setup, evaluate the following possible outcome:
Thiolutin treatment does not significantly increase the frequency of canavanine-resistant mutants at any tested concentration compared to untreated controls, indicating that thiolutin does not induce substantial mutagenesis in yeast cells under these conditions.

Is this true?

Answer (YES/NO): YES